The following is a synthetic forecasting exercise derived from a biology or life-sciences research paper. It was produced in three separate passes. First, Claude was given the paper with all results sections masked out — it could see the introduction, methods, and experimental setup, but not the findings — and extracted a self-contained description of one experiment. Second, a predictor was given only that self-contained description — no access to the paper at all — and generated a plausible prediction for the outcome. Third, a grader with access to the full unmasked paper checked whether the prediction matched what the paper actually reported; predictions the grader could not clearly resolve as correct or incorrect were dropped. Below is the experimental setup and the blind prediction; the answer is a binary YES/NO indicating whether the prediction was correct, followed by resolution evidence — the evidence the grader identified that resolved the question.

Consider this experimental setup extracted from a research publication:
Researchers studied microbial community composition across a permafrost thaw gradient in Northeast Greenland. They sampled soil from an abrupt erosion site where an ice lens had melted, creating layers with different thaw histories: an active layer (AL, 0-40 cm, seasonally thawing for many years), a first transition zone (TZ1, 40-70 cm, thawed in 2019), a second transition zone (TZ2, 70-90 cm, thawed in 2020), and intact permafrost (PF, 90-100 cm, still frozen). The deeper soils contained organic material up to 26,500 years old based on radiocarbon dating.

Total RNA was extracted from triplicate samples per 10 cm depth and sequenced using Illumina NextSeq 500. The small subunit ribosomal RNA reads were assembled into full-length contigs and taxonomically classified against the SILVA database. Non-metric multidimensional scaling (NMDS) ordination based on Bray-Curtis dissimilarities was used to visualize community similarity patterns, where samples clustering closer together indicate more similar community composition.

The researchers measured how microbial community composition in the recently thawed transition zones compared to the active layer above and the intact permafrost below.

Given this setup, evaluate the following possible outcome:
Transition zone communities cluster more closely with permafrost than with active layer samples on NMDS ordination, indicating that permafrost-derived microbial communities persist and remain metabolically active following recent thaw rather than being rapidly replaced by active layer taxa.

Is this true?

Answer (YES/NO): NO